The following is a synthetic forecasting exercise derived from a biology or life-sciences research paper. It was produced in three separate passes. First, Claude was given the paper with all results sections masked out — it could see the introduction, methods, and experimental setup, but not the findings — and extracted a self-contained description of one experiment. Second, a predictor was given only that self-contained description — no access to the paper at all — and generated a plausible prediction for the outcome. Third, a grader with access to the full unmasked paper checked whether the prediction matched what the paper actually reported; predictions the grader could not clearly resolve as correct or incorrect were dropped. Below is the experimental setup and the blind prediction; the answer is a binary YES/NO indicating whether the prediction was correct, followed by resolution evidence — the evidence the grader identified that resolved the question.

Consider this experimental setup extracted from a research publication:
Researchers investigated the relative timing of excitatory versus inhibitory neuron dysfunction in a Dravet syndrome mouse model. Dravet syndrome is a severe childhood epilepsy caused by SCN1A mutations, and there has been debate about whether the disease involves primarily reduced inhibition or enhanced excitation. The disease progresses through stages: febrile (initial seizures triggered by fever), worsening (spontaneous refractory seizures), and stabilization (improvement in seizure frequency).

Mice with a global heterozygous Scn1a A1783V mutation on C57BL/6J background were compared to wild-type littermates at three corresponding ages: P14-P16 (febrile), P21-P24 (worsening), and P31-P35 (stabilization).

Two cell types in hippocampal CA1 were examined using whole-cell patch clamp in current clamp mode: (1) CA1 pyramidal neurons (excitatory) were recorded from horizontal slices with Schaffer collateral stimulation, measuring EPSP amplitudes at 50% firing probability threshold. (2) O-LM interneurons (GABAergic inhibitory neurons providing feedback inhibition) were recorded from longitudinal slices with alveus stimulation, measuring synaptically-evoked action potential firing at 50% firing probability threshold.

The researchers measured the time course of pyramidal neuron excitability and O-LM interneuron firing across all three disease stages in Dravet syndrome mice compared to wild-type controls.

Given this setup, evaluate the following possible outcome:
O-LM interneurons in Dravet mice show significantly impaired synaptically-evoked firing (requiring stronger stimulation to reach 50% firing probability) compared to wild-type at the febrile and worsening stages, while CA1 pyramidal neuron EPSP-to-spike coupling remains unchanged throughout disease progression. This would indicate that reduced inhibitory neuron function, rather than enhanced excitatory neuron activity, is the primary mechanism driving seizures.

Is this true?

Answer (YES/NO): NO